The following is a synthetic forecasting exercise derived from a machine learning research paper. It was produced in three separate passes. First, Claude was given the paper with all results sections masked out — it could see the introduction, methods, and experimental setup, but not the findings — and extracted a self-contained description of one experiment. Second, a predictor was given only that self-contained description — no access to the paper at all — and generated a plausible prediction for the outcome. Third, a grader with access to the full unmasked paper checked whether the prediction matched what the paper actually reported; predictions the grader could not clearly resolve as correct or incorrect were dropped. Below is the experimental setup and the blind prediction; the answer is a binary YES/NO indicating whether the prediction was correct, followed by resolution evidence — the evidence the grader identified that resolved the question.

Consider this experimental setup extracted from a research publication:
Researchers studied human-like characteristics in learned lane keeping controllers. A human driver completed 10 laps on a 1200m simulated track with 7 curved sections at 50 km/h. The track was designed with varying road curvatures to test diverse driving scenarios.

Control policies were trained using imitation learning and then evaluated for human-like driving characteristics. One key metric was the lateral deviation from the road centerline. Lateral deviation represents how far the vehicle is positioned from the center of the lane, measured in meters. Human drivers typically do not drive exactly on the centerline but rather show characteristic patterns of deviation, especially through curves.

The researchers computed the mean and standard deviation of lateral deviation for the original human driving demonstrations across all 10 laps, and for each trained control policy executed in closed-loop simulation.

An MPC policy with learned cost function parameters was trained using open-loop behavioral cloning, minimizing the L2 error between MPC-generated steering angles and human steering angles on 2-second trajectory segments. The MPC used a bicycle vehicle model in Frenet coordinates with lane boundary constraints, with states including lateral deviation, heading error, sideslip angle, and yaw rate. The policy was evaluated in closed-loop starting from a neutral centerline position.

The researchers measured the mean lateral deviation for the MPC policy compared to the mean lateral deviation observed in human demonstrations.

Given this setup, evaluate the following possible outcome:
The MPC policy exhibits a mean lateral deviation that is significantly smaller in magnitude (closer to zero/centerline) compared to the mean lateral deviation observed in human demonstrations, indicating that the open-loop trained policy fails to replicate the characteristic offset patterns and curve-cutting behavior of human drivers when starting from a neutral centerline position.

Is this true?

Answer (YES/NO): NO